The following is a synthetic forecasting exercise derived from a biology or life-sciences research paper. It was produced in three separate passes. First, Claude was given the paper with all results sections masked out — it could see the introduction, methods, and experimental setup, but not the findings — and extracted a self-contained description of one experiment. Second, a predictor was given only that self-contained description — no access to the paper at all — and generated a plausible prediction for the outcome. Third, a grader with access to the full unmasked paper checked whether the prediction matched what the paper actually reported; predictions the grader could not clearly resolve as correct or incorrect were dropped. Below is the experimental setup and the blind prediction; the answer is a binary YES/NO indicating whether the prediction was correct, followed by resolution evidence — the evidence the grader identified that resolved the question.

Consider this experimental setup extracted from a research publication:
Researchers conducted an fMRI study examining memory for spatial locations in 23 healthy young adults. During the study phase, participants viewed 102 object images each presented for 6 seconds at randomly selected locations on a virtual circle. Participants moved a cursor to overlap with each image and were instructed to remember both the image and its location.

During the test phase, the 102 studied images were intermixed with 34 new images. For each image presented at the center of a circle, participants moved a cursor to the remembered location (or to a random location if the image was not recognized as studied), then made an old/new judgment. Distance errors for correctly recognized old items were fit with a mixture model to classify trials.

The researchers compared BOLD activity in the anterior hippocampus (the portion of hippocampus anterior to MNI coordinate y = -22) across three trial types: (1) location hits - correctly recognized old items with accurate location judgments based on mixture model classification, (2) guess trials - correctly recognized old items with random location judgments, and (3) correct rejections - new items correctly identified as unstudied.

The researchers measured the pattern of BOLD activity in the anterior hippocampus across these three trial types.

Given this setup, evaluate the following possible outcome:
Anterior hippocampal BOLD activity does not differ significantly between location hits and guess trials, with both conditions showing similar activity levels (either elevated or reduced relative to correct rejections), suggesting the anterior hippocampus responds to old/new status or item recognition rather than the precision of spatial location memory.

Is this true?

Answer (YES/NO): YES